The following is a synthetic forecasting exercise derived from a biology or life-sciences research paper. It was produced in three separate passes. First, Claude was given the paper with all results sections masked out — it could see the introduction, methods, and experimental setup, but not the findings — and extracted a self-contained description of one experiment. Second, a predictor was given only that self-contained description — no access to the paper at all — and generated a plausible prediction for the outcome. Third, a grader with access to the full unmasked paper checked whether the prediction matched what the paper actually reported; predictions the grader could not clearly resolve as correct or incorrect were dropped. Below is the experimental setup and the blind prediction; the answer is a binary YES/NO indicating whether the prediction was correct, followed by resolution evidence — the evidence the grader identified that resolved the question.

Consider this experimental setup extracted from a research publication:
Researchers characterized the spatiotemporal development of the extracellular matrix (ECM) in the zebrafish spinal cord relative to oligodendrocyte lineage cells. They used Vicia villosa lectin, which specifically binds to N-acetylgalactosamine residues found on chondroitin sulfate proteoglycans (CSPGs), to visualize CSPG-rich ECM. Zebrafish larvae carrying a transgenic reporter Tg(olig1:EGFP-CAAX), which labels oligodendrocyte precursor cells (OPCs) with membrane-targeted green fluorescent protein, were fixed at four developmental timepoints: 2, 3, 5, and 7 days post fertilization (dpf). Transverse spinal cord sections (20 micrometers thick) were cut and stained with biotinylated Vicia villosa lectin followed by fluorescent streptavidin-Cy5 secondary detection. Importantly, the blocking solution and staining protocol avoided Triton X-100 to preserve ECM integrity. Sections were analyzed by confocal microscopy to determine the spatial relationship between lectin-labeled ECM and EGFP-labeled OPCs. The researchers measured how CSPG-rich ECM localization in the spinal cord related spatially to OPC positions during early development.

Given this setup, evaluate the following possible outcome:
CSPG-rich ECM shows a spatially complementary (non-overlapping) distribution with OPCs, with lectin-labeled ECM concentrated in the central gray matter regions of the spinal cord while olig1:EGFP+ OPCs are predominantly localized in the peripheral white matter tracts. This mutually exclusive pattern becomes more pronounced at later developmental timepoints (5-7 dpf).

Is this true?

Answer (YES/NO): NO